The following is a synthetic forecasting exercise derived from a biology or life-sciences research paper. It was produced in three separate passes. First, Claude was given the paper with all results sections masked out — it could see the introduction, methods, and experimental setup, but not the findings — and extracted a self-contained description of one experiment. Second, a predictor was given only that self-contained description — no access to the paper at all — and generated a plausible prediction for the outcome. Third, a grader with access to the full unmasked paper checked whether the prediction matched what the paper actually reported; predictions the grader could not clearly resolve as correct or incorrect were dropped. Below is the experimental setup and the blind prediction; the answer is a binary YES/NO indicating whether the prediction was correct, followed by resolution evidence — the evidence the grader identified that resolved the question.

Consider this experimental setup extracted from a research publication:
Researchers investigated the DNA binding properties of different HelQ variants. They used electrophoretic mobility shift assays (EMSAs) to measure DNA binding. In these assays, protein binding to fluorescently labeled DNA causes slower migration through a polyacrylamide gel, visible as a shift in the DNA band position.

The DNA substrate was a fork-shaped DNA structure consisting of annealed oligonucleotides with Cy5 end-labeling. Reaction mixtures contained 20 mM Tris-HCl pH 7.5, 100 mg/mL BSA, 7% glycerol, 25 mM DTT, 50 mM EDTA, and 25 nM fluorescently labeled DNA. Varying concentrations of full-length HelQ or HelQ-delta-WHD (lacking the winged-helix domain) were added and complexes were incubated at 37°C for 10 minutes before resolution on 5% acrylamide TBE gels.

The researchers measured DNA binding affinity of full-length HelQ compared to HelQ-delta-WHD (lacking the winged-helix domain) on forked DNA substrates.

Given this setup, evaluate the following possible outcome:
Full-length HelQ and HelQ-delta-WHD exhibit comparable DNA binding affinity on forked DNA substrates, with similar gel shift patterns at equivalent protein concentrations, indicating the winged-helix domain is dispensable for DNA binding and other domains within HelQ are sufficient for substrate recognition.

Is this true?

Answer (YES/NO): NO